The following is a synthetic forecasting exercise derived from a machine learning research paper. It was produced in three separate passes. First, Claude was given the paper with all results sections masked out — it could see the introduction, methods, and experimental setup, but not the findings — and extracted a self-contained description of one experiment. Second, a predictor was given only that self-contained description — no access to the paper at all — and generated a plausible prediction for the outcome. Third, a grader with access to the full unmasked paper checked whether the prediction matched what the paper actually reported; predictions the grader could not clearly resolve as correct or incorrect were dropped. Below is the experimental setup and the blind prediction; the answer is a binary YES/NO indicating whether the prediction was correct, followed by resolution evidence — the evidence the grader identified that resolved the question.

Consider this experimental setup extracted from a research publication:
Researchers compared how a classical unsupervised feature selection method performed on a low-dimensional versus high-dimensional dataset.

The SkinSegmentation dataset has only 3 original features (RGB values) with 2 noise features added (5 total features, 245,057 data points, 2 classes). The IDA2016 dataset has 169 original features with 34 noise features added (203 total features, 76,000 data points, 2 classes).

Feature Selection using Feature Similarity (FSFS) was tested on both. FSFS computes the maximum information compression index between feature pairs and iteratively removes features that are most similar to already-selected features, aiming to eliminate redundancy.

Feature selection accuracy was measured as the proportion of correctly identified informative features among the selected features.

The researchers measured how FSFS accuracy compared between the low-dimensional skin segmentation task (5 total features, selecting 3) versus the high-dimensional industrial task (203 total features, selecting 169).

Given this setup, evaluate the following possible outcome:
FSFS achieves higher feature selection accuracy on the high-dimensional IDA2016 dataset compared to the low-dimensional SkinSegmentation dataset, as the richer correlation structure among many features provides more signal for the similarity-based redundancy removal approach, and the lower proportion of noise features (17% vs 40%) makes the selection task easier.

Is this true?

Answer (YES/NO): YES